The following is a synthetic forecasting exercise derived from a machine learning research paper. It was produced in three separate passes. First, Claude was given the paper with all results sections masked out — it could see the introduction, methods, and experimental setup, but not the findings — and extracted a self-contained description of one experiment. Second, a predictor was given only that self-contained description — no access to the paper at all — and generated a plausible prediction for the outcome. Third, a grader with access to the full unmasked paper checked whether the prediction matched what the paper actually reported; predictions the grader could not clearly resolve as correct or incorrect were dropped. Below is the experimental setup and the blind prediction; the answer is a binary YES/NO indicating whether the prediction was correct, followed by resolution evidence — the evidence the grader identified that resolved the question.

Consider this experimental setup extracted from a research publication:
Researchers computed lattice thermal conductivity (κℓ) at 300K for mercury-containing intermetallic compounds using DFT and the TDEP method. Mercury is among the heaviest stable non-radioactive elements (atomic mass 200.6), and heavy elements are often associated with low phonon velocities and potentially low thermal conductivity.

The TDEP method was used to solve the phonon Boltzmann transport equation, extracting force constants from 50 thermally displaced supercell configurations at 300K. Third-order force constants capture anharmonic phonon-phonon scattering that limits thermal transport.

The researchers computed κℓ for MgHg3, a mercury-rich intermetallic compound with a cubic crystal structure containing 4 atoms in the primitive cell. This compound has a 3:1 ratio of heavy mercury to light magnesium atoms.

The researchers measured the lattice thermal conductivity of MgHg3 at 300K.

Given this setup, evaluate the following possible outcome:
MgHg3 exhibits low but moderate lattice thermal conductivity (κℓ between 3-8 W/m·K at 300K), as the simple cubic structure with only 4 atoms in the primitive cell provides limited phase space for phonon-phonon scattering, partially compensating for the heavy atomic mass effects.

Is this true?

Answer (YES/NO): NO